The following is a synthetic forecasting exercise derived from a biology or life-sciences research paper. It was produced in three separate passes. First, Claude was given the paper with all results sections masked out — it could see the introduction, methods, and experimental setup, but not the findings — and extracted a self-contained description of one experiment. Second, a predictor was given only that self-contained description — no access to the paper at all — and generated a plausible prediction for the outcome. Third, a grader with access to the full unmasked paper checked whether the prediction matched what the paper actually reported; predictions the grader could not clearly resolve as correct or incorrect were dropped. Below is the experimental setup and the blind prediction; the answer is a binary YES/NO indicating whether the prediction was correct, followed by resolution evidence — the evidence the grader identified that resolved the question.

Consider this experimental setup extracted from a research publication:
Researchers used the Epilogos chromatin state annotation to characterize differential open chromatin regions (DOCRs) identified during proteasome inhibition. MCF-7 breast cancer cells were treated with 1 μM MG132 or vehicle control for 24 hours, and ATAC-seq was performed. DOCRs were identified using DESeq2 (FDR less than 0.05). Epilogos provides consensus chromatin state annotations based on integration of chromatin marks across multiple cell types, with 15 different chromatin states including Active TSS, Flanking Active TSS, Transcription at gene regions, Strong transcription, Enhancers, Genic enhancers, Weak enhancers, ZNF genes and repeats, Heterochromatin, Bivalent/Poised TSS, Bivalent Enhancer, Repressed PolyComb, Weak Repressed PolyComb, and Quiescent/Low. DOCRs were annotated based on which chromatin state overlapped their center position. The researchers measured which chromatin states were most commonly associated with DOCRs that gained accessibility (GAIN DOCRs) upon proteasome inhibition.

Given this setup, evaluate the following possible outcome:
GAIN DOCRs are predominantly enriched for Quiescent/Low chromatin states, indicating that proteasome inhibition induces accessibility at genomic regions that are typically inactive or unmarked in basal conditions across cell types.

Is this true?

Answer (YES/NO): NO